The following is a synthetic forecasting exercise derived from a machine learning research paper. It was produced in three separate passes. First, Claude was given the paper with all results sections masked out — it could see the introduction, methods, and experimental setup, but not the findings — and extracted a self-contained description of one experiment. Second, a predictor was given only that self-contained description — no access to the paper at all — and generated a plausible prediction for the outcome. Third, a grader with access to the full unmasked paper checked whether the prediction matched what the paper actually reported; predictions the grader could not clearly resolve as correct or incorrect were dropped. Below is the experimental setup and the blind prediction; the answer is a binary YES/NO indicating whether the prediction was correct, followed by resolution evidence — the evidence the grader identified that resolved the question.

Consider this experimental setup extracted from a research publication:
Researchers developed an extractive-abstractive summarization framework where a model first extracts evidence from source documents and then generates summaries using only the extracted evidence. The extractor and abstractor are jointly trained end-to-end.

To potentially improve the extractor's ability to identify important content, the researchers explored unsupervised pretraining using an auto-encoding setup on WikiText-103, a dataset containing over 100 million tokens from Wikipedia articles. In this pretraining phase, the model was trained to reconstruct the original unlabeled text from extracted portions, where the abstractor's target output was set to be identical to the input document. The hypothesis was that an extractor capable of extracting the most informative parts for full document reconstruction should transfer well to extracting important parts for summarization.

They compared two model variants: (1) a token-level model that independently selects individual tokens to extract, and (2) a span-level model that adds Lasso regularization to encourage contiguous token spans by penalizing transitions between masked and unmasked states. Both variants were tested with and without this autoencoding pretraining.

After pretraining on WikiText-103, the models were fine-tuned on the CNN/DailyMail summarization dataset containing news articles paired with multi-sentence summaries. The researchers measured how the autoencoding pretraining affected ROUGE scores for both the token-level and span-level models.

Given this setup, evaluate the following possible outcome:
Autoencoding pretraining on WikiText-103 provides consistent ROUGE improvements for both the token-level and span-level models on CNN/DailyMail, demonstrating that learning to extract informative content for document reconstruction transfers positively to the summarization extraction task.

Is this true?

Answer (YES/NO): NO